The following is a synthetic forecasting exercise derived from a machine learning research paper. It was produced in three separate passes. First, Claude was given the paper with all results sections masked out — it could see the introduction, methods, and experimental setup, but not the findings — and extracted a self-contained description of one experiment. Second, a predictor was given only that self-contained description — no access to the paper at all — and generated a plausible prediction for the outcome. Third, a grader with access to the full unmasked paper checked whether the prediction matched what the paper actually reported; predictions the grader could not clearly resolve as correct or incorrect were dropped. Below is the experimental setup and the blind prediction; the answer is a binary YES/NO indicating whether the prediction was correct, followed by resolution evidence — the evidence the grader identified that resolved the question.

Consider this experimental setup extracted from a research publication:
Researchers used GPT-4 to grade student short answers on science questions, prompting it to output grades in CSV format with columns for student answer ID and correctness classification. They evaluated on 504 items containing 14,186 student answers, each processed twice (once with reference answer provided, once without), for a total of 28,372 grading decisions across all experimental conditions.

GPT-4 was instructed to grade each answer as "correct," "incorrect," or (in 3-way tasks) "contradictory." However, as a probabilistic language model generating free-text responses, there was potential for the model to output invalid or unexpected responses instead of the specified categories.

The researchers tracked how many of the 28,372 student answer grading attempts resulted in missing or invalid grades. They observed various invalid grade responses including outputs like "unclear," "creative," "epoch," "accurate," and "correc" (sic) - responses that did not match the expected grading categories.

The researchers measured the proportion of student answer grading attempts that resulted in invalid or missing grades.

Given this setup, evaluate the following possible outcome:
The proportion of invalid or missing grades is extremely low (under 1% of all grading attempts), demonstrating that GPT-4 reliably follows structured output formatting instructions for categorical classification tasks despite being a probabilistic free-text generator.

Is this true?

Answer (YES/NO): YES